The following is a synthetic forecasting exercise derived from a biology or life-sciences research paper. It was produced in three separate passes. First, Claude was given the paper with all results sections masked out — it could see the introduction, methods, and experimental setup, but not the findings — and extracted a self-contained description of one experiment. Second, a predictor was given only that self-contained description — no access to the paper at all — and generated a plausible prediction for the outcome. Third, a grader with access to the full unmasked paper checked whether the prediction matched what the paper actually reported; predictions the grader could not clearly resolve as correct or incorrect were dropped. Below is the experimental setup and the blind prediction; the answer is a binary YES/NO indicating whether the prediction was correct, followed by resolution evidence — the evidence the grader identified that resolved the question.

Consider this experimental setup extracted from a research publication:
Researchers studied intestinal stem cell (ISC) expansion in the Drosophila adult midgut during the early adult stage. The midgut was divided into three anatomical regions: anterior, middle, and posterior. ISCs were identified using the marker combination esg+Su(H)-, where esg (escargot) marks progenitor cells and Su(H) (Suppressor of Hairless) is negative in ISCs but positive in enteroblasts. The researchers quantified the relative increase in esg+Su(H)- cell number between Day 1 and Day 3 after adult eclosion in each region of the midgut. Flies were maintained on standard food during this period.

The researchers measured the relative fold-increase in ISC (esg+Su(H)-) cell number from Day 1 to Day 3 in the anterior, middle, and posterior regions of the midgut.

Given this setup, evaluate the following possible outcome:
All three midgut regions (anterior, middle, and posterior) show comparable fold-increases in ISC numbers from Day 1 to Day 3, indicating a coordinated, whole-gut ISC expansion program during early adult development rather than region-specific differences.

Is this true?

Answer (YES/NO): NO